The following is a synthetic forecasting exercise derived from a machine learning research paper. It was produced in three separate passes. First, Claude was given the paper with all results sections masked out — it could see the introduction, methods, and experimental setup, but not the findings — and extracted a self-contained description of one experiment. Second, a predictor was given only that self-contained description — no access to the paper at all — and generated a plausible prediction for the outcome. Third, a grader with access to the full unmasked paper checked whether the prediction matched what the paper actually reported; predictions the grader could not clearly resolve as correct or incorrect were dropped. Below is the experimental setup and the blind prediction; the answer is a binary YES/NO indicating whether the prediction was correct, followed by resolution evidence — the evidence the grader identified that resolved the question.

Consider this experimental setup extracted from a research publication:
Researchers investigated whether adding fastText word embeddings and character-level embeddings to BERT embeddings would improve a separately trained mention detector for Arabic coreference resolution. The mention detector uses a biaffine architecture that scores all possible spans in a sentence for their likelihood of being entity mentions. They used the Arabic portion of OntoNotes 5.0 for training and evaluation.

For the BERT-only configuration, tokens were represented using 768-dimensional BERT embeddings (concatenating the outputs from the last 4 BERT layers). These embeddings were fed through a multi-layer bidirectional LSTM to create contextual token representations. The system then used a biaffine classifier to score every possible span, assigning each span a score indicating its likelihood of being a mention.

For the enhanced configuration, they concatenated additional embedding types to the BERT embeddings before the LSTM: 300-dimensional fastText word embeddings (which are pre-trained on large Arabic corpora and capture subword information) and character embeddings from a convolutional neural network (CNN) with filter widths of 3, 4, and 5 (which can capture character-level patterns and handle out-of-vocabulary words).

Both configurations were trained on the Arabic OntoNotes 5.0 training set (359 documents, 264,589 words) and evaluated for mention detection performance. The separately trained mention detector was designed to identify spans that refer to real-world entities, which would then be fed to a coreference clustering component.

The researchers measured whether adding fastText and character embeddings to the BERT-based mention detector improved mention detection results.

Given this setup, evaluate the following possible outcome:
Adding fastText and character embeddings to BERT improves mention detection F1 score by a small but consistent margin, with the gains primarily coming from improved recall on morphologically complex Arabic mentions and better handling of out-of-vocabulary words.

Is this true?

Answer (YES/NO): NO